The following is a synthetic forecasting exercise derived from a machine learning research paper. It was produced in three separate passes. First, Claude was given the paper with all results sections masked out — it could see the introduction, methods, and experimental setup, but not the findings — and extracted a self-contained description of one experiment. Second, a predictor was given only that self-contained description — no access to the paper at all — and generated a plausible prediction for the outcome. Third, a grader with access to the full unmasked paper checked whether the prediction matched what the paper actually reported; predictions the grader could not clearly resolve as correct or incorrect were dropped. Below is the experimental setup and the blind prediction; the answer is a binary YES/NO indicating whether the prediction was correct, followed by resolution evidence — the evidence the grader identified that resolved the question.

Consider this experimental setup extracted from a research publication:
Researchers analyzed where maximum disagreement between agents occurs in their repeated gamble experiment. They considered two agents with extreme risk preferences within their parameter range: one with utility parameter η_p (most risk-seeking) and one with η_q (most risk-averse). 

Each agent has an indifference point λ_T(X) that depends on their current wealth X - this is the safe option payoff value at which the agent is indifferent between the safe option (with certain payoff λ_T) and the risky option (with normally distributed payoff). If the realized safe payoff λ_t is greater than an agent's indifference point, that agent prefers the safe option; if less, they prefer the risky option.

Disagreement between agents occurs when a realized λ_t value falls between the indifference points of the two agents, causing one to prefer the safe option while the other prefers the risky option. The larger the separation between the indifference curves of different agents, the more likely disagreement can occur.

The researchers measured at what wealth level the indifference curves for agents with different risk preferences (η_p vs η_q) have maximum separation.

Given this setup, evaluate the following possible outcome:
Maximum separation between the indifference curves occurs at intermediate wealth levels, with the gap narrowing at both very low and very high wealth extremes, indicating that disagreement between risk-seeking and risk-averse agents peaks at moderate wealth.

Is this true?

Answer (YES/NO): NO